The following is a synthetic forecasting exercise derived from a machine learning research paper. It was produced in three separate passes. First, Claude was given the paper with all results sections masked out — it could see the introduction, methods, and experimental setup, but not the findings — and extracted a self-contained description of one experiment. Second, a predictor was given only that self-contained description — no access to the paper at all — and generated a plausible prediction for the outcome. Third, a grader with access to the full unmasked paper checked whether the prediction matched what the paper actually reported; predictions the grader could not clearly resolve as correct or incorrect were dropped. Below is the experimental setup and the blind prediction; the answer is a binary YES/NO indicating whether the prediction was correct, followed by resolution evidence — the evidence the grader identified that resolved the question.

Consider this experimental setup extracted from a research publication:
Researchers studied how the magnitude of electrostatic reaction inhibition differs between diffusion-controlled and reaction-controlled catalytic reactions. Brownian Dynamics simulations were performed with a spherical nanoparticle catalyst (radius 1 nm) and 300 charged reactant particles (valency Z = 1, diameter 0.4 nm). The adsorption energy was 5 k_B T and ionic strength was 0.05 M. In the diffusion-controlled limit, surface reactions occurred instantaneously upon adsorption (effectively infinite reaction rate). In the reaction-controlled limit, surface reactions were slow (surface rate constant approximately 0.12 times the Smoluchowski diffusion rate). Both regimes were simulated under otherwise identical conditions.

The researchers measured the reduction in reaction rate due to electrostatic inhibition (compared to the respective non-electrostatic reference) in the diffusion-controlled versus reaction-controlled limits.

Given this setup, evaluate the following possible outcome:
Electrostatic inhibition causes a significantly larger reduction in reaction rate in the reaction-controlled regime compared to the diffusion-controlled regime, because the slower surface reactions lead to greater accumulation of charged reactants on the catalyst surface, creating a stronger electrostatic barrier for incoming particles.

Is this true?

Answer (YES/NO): NO